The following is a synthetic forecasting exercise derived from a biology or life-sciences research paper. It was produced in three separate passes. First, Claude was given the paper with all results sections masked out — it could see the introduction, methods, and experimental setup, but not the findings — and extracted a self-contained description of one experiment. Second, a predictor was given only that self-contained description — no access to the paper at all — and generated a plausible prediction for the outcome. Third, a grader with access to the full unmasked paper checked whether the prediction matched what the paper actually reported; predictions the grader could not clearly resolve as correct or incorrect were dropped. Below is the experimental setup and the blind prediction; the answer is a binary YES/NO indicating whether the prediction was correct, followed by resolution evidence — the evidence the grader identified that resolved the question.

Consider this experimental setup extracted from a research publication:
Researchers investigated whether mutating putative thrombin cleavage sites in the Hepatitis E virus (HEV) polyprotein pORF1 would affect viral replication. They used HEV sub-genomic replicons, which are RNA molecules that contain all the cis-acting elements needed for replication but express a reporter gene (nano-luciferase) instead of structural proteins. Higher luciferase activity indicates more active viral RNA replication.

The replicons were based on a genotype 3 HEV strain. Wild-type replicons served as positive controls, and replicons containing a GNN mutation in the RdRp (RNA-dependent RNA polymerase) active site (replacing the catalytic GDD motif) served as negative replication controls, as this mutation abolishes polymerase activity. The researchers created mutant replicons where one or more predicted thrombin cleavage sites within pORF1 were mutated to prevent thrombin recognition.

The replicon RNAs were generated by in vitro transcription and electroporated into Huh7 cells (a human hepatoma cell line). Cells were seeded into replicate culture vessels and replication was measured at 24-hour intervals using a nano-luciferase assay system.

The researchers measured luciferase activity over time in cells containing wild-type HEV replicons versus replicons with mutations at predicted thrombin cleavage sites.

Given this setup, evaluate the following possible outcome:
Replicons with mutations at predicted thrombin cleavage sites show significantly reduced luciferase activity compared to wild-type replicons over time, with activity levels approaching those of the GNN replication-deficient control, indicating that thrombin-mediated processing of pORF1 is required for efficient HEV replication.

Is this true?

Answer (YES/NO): YES